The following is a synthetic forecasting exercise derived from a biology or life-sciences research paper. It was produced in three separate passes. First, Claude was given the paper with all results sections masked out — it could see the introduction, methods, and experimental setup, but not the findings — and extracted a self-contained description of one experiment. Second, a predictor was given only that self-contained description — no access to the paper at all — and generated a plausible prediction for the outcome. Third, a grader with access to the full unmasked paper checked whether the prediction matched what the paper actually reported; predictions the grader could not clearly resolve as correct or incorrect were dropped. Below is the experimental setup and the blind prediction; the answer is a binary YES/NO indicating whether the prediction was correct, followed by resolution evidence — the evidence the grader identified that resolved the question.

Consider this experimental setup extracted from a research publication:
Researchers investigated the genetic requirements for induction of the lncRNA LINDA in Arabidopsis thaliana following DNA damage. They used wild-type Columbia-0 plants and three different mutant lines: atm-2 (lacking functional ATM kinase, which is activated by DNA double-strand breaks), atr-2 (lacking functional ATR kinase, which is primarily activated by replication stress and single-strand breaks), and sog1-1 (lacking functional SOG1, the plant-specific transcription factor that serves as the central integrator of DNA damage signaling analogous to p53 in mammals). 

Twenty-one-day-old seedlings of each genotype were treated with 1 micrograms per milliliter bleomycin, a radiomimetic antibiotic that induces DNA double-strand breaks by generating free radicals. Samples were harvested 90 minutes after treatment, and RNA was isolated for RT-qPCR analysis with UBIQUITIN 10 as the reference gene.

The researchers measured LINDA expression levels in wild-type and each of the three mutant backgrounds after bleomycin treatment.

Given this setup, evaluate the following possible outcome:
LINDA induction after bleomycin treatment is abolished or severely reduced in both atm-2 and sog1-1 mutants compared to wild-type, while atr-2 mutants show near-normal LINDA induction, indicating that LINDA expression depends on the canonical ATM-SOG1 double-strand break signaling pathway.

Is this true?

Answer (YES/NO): YES